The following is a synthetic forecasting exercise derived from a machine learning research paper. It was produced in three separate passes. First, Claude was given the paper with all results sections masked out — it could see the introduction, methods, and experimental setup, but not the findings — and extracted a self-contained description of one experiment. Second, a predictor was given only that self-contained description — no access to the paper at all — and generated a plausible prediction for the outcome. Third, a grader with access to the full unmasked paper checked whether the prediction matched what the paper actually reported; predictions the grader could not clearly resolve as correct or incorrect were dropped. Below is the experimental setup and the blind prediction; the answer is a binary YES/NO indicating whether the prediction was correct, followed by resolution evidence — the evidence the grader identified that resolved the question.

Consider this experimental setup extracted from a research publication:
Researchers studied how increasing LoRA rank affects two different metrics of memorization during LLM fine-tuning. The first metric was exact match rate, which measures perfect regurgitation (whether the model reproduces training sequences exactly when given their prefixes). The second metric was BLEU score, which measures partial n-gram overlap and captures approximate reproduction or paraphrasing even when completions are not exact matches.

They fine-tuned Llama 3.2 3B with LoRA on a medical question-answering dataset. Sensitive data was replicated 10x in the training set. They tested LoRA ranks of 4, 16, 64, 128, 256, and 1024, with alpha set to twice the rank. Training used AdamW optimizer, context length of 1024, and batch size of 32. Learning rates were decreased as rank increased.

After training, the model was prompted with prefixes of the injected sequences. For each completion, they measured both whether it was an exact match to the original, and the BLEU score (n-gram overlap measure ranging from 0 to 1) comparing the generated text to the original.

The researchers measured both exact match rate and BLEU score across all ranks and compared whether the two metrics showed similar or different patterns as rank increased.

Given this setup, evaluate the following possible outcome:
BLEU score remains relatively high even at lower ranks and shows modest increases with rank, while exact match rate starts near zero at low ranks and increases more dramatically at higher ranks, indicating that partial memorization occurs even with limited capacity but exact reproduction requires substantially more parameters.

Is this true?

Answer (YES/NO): NO